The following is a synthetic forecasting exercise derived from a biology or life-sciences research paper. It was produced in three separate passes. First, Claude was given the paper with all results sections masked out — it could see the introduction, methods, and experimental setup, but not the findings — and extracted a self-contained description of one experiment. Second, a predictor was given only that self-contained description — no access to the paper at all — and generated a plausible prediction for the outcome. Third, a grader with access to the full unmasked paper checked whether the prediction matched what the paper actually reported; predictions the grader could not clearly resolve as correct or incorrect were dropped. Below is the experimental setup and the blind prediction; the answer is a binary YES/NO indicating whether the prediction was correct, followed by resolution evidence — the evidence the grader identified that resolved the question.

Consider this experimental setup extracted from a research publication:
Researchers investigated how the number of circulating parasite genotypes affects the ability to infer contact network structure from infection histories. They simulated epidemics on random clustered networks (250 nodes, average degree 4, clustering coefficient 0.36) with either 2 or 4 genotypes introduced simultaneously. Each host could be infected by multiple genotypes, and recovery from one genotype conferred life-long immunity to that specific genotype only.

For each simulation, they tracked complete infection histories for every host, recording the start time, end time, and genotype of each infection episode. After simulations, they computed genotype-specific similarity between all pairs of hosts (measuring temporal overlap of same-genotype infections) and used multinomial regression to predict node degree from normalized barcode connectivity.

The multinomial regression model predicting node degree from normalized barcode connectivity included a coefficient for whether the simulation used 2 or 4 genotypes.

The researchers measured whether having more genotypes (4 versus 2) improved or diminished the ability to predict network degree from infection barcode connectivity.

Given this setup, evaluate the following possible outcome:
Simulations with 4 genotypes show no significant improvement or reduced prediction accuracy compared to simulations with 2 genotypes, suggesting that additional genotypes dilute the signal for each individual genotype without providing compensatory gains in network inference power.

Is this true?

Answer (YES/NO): NO